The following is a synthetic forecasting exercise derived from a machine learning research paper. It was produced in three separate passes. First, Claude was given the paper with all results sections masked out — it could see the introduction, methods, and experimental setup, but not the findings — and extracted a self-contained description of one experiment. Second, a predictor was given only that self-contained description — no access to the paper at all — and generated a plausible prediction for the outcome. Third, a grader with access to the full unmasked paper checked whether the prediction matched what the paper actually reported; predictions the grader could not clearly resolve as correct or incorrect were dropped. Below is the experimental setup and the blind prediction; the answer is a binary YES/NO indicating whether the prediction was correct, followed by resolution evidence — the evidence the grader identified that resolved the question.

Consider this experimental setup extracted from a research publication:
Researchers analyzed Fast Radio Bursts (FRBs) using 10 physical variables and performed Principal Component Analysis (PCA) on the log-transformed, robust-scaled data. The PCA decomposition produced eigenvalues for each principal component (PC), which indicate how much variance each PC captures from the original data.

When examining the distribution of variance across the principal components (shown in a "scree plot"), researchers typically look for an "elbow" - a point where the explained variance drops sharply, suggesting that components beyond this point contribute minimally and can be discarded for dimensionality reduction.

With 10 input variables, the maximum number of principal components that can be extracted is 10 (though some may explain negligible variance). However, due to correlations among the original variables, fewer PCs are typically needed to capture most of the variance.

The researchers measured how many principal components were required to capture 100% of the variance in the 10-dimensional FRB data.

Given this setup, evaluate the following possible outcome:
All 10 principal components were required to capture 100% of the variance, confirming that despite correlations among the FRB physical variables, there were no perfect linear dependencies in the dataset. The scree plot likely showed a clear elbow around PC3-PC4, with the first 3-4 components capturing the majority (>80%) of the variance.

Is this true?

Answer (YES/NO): NO